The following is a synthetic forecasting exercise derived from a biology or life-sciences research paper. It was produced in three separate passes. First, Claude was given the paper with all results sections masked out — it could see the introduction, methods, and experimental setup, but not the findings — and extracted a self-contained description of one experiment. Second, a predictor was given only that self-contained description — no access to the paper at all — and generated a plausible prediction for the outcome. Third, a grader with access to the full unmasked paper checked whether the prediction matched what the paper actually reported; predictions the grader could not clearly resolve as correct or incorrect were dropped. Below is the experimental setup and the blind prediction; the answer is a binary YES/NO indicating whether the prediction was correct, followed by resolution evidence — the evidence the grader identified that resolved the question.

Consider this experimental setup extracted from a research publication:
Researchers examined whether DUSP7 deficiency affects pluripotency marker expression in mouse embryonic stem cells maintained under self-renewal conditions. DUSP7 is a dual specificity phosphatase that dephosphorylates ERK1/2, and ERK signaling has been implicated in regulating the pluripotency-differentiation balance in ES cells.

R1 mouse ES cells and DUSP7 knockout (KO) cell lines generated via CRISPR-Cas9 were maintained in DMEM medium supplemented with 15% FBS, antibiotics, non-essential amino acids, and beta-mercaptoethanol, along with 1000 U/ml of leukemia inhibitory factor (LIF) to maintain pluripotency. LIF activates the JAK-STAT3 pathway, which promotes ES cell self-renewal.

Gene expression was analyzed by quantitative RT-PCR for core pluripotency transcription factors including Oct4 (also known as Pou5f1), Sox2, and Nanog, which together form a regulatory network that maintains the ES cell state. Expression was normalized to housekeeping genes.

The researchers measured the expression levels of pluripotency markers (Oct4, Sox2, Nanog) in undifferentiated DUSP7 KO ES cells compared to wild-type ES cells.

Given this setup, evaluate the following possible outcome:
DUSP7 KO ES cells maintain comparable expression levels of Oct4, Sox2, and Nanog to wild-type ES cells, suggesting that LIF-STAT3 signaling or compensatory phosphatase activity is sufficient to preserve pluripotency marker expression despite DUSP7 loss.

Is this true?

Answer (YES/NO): YES